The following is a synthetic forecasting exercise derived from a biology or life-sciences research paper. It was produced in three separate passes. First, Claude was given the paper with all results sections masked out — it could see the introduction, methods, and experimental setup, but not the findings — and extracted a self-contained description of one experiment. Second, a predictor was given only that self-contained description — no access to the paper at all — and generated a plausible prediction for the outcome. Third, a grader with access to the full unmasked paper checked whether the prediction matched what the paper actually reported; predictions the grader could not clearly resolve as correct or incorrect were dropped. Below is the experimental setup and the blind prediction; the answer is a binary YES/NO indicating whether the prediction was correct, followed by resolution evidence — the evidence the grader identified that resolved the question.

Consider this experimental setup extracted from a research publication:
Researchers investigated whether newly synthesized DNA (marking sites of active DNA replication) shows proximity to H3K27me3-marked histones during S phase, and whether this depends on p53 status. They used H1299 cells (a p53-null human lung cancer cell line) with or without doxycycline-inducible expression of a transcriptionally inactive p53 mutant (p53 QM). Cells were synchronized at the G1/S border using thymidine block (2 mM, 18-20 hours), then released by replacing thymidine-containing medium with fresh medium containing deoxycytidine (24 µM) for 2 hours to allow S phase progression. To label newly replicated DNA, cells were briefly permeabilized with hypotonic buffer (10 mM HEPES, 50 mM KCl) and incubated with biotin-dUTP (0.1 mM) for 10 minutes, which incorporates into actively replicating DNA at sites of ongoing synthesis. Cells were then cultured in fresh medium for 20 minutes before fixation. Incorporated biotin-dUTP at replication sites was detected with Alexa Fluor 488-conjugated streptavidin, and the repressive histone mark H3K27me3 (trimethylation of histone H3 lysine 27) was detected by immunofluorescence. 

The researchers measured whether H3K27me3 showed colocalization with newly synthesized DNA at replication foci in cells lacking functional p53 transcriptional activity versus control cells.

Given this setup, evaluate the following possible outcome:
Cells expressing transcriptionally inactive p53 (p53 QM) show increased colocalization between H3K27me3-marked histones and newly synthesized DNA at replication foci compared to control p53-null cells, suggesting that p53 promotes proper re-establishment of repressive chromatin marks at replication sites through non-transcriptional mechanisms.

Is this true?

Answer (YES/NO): YES